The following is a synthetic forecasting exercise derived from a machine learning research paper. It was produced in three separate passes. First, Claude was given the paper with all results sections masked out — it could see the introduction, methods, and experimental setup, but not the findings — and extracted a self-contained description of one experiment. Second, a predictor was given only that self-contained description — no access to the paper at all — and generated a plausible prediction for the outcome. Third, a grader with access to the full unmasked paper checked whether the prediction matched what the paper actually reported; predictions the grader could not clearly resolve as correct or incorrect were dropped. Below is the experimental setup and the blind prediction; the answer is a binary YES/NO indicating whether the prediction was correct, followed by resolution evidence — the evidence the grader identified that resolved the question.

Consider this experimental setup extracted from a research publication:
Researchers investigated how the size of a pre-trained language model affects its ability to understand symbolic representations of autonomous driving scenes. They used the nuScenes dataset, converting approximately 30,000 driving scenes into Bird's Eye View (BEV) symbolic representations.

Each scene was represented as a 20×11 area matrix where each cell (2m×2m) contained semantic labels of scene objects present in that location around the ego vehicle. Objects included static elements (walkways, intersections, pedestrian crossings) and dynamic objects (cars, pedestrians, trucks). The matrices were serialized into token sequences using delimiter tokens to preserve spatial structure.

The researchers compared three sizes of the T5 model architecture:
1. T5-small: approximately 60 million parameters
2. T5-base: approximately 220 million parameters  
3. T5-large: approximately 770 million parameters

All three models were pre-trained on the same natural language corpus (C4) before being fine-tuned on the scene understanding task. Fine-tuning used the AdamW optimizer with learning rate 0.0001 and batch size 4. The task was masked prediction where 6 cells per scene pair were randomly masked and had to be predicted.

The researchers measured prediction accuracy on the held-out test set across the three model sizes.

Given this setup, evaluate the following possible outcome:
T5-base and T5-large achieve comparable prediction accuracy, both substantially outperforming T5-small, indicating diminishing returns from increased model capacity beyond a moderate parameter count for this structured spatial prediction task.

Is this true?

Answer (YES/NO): YES